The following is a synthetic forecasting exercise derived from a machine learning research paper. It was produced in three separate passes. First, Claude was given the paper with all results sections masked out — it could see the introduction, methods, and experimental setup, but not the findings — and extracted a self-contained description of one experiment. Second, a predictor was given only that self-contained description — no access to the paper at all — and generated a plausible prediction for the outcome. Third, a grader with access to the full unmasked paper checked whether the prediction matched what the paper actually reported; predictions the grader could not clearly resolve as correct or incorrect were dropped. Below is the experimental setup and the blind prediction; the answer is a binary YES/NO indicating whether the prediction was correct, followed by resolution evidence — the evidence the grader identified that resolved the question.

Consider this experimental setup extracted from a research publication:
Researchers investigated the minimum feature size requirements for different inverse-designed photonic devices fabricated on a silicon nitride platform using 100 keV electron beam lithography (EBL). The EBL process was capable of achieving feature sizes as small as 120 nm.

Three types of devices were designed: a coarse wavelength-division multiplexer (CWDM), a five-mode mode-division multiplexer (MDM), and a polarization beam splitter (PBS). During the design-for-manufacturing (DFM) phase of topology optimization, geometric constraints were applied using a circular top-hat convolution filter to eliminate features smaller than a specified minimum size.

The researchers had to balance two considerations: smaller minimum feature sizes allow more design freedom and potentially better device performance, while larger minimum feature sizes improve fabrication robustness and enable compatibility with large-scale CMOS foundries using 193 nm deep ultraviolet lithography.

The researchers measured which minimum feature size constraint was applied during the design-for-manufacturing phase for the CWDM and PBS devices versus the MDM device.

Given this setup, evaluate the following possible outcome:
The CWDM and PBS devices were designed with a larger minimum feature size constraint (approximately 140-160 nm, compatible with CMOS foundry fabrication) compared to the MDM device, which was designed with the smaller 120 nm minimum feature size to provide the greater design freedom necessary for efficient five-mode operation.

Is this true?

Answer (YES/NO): YES